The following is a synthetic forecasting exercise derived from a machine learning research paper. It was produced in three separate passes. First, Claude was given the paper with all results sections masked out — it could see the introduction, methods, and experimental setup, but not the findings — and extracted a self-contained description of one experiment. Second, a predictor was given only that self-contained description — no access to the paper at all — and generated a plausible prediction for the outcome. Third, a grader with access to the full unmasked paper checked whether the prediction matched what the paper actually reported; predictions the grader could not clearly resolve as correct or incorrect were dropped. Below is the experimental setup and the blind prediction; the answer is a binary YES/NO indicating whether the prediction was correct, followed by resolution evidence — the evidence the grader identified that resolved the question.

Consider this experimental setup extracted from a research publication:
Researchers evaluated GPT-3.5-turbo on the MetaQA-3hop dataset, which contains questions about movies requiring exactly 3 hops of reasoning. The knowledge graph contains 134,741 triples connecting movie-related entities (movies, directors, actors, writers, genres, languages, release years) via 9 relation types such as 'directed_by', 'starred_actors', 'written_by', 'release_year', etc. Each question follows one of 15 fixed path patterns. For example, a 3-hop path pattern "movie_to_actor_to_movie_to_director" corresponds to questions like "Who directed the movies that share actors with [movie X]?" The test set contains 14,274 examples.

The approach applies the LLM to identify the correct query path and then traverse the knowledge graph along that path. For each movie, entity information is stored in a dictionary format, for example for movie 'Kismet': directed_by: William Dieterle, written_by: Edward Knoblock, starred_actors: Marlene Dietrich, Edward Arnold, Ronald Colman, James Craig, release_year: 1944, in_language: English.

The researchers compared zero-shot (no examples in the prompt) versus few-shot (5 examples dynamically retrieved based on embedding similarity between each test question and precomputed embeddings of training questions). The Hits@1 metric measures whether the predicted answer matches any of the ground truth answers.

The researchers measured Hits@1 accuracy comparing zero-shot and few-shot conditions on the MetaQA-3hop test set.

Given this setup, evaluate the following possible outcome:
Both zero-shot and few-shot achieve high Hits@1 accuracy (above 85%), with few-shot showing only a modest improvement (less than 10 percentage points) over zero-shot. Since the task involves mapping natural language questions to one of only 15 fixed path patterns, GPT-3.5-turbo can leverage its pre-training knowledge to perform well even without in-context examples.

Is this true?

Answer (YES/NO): NO